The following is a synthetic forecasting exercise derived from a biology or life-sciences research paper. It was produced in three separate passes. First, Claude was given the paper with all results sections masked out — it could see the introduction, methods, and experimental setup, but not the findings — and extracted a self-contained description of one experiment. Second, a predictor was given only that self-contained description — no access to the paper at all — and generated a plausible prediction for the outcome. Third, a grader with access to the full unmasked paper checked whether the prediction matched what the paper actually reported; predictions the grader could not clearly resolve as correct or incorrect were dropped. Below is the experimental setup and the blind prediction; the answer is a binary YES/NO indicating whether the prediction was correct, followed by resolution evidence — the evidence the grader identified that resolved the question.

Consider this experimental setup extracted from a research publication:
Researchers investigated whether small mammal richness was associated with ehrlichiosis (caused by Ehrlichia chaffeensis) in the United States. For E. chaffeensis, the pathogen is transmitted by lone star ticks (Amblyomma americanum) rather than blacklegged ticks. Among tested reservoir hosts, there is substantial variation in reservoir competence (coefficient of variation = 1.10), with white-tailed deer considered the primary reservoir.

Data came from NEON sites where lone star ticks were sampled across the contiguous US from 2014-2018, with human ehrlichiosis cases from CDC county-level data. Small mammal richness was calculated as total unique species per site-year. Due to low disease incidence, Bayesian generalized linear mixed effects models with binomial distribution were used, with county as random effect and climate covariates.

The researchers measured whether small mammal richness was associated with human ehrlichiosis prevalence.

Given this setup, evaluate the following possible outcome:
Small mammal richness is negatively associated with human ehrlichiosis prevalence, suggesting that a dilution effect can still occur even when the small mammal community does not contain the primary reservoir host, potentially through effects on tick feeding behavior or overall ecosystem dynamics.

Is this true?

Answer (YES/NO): YES